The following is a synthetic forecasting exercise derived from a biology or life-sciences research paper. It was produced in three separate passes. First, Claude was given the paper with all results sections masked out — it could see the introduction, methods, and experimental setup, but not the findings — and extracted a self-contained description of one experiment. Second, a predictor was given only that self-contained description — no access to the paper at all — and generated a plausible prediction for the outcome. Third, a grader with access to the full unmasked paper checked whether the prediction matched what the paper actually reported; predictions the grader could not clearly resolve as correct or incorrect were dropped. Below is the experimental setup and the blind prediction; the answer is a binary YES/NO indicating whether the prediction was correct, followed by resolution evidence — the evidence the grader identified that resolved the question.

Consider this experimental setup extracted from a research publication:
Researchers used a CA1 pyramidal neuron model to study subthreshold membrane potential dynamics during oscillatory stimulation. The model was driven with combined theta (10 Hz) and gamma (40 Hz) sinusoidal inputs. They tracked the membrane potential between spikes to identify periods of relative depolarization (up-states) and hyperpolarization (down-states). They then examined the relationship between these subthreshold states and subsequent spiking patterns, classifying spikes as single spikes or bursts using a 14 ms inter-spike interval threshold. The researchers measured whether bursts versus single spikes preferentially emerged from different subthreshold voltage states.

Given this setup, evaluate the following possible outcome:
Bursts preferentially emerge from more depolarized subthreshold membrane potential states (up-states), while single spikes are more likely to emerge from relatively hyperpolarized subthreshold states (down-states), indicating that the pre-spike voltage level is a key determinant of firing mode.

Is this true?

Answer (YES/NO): NO